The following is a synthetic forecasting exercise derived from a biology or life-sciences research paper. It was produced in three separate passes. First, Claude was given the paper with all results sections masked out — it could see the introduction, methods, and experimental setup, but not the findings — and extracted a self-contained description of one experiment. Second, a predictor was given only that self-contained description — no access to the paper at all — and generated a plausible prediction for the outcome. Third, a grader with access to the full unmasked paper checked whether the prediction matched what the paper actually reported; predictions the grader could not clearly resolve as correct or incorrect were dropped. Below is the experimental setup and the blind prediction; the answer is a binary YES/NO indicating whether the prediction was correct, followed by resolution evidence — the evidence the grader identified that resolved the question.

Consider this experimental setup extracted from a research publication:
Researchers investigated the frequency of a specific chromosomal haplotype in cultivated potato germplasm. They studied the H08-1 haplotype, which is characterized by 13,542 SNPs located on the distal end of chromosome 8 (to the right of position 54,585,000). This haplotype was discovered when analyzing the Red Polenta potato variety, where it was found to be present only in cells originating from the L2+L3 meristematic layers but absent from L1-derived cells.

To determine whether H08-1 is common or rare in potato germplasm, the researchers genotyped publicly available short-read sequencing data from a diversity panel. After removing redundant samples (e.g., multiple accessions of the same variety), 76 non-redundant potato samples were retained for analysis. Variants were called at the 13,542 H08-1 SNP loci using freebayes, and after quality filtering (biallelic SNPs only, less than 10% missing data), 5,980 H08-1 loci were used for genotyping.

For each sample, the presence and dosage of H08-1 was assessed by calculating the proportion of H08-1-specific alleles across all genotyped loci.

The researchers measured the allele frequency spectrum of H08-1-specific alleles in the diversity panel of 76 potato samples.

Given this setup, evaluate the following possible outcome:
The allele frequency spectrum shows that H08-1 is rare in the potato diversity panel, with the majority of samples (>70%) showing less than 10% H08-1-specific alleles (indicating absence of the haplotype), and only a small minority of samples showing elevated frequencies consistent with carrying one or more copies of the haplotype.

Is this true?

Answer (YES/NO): NO